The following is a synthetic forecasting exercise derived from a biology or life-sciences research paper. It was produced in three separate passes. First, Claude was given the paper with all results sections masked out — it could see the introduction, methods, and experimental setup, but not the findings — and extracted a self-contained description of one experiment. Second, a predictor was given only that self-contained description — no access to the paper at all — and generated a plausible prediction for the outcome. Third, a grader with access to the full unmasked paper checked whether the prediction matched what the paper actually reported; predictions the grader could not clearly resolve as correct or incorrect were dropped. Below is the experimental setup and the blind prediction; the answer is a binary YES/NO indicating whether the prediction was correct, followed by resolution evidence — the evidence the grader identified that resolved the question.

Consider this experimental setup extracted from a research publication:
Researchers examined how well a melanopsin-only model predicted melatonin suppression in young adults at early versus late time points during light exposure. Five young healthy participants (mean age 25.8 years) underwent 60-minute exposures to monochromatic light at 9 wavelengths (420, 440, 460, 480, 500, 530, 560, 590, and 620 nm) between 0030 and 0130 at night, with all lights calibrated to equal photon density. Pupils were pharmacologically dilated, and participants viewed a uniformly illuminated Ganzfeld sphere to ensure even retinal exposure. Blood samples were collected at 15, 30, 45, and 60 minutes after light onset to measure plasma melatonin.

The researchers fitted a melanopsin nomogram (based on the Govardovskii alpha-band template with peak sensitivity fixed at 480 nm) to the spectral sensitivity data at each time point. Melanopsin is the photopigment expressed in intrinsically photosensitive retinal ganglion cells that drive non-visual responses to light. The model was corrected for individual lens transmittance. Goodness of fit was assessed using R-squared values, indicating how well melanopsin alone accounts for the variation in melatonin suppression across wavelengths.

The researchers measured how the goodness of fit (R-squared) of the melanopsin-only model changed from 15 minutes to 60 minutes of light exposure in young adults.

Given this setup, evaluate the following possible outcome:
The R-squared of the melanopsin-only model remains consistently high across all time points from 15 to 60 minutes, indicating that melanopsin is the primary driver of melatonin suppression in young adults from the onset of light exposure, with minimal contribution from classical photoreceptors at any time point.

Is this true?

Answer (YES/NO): NO